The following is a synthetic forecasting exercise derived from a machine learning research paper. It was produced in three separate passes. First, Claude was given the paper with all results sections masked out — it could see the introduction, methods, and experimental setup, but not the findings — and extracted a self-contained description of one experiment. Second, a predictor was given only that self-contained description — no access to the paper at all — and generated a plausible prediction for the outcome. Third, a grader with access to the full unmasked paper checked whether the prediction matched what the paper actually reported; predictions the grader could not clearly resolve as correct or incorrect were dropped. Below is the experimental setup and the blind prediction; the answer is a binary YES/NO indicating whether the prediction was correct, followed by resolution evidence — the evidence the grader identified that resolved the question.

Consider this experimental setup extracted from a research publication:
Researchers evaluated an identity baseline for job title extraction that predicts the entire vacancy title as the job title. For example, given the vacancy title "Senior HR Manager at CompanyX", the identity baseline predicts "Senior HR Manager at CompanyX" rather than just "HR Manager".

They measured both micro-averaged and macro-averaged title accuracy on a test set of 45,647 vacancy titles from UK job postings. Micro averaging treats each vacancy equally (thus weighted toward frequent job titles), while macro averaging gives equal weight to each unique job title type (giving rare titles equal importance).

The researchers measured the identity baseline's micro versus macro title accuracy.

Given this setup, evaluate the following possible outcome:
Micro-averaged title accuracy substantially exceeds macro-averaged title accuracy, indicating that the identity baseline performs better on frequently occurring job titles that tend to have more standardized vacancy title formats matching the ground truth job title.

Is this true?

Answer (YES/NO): NO